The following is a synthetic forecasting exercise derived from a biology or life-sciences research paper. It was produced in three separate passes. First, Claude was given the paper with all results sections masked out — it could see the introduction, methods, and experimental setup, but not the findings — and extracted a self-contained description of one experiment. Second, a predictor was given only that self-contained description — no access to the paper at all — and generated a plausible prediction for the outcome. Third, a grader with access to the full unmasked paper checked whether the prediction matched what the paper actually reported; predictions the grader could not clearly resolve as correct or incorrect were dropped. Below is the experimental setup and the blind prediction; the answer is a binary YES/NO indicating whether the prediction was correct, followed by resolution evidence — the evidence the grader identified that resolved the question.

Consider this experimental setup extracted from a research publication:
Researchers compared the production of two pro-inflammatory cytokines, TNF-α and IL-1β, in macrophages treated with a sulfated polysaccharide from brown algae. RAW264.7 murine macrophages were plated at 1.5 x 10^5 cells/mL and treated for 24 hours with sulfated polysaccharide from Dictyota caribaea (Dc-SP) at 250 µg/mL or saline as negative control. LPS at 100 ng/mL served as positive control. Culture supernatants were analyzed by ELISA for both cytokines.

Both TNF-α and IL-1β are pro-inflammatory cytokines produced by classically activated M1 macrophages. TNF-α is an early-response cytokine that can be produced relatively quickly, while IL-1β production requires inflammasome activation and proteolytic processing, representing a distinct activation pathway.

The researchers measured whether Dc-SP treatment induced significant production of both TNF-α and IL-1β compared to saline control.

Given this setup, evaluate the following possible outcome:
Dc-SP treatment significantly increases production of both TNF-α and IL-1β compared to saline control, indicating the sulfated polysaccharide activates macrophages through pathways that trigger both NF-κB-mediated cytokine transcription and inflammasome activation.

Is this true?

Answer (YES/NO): YES